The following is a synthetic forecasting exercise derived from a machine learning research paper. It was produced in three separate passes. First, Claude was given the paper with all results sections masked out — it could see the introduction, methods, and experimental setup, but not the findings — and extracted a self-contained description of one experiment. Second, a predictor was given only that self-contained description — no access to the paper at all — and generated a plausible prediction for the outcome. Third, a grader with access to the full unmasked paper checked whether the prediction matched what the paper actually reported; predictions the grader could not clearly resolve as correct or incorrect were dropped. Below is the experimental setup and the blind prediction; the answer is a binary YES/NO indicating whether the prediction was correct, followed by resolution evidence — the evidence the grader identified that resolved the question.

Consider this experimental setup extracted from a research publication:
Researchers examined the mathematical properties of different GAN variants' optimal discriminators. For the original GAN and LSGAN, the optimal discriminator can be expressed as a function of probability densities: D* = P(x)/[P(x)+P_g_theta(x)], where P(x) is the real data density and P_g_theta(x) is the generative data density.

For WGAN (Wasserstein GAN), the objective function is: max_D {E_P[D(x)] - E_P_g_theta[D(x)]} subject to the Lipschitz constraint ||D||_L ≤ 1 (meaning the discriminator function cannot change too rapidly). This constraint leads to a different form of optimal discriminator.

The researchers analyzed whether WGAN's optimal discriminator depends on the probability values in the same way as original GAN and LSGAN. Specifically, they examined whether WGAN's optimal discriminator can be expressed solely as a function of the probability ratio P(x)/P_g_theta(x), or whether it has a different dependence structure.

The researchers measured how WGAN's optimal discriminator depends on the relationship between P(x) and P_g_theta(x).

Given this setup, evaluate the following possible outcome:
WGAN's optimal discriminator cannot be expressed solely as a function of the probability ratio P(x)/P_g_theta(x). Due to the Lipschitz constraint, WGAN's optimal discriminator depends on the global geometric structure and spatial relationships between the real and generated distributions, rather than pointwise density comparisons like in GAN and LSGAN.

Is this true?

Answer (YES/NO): NO